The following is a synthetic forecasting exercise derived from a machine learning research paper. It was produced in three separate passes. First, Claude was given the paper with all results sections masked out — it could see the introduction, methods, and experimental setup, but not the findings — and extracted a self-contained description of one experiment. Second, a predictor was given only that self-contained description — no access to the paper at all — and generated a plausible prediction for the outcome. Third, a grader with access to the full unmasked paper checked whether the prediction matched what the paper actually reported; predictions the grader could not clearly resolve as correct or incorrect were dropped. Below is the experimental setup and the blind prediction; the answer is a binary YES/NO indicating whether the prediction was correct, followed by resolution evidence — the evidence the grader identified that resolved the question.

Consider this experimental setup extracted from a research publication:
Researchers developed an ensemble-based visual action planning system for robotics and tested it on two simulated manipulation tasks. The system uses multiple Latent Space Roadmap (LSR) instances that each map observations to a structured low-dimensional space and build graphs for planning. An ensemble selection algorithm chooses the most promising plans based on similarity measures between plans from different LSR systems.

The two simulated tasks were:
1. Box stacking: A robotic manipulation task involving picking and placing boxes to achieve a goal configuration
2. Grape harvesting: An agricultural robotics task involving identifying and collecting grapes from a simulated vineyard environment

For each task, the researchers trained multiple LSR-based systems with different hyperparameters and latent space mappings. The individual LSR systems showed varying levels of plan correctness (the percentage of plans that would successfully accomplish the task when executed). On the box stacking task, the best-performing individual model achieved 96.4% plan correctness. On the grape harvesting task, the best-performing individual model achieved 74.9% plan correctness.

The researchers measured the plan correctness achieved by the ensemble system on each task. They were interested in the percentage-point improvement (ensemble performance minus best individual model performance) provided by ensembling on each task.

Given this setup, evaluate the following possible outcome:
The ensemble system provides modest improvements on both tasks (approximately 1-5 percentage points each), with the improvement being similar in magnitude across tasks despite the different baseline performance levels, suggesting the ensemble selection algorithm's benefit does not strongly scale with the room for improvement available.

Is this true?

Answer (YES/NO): NO